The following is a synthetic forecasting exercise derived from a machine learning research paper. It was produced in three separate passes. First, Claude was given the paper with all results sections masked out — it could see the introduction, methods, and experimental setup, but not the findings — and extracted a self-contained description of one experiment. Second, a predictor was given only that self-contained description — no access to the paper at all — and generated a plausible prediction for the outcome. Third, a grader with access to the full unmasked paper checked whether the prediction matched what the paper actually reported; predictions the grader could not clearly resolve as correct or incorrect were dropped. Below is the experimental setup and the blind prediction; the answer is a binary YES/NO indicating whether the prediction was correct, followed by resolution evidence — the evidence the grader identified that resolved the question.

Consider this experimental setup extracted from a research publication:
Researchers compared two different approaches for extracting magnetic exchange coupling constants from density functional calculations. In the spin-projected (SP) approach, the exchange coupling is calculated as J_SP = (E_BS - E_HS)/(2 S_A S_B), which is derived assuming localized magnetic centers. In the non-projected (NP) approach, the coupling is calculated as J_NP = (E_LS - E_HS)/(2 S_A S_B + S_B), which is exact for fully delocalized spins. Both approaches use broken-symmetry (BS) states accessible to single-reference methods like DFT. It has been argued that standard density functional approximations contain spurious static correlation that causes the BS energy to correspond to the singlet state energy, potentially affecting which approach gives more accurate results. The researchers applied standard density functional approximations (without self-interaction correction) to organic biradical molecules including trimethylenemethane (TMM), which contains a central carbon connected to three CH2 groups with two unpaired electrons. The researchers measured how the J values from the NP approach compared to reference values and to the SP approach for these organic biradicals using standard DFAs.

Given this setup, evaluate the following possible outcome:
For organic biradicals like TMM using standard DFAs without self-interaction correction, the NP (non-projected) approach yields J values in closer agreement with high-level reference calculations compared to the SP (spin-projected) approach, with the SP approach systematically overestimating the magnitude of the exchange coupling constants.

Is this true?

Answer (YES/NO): NO